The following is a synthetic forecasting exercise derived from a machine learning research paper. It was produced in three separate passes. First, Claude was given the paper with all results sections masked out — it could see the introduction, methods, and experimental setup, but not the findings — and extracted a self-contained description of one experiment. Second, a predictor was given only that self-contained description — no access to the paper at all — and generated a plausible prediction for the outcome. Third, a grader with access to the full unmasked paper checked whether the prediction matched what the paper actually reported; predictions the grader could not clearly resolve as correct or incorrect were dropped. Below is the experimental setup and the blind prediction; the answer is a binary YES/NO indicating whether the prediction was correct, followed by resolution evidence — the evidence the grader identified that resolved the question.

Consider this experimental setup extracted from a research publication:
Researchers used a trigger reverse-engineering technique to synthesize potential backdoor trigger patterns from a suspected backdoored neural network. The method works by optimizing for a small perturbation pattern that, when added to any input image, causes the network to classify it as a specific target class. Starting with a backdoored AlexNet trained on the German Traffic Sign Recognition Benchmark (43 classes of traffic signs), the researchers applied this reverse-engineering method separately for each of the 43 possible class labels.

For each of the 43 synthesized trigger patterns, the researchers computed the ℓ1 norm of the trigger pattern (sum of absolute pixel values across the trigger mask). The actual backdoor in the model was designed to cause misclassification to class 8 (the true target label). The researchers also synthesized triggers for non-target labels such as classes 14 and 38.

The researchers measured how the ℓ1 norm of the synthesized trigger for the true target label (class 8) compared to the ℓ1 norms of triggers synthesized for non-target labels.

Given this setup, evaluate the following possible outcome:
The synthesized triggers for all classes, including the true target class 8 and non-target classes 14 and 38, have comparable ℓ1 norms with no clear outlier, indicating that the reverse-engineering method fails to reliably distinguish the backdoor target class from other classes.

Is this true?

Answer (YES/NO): NO